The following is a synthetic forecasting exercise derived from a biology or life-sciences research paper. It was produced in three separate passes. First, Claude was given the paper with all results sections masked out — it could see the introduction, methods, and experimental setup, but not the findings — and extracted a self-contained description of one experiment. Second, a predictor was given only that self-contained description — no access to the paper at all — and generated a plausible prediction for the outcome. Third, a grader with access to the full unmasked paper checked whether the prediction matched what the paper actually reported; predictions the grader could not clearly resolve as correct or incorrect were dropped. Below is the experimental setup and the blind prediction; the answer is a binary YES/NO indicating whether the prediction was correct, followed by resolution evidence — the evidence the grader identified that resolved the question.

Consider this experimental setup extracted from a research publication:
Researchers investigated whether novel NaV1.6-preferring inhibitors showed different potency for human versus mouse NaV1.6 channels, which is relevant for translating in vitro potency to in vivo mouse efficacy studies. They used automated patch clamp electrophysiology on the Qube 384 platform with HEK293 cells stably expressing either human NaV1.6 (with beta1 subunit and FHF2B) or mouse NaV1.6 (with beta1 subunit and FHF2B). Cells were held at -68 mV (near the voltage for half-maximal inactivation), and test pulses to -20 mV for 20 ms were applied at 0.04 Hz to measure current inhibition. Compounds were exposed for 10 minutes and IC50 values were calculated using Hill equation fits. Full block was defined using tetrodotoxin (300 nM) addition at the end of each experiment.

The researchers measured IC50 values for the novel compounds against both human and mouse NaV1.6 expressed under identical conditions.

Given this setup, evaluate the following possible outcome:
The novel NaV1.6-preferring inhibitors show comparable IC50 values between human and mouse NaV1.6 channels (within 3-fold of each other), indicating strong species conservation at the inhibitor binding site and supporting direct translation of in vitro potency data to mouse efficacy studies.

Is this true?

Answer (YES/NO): YES